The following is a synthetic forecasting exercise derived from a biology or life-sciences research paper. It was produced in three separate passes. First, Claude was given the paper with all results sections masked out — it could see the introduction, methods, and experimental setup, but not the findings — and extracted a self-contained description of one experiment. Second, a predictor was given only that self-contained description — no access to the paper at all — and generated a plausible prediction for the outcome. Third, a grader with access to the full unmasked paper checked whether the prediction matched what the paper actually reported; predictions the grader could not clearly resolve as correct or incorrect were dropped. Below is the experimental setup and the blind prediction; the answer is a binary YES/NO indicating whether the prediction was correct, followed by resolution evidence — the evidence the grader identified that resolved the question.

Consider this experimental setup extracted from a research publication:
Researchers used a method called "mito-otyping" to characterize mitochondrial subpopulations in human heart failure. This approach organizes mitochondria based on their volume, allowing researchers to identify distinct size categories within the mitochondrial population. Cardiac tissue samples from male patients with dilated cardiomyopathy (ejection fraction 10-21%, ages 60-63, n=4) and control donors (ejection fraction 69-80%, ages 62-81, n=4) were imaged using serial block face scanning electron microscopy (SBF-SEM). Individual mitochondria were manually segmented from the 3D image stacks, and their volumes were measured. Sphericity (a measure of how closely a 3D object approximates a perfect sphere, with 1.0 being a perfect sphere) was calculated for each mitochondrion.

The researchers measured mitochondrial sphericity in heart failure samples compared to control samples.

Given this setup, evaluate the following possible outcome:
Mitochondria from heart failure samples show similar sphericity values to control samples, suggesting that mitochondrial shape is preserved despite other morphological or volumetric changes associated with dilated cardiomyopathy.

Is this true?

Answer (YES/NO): NO